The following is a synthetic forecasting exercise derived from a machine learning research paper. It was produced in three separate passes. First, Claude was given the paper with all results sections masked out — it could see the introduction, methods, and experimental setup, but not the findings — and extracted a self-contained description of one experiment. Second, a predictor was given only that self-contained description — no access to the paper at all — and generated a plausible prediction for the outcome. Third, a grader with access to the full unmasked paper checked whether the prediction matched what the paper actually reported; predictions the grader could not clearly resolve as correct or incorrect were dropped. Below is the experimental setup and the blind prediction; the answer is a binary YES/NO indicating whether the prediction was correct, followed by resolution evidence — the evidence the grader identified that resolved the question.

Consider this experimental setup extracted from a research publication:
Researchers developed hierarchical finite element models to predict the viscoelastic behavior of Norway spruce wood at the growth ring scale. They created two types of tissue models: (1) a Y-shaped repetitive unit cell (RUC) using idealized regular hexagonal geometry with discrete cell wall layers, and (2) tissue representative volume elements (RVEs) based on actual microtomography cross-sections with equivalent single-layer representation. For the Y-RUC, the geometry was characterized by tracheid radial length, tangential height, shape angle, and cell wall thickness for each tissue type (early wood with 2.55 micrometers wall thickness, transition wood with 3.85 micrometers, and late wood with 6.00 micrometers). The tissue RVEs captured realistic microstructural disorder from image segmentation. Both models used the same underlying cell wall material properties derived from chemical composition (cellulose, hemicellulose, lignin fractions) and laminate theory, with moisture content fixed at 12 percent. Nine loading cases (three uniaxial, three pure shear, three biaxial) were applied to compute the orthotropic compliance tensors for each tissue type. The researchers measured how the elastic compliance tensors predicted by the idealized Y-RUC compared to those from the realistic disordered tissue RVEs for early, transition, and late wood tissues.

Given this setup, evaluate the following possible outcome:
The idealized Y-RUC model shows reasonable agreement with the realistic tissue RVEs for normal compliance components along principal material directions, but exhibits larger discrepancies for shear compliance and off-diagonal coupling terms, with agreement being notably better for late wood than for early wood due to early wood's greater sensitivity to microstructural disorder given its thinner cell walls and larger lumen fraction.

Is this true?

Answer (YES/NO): NO